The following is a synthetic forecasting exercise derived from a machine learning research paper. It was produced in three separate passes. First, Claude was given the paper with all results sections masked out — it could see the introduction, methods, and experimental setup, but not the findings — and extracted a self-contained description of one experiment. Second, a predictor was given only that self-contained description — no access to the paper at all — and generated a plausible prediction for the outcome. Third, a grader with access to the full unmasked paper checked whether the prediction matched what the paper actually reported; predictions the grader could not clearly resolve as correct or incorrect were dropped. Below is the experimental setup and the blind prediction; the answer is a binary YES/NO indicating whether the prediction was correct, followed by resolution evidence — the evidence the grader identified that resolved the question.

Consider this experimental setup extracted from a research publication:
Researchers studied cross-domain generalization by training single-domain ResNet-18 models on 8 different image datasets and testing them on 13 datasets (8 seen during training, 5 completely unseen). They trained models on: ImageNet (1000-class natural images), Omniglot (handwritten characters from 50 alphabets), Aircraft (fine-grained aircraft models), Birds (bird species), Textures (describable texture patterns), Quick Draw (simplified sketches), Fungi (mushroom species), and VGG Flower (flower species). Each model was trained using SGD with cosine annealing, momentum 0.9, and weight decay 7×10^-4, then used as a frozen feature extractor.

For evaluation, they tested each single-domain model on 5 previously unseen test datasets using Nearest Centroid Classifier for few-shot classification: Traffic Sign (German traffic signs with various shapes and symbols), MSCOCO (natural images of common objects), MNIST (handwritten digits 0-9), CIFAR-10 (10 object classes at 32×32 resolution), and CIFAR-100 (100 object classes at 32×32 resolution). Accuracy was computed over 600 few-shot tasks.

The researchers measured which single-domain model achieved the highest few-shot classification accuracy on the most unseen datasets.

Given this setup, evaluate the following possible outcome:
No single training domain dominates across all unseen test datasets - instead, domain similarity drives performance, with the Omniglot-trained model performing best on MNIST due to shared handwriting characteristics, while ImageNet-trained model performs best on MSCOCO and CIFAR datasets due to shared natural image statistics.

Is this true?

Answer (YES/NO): YES